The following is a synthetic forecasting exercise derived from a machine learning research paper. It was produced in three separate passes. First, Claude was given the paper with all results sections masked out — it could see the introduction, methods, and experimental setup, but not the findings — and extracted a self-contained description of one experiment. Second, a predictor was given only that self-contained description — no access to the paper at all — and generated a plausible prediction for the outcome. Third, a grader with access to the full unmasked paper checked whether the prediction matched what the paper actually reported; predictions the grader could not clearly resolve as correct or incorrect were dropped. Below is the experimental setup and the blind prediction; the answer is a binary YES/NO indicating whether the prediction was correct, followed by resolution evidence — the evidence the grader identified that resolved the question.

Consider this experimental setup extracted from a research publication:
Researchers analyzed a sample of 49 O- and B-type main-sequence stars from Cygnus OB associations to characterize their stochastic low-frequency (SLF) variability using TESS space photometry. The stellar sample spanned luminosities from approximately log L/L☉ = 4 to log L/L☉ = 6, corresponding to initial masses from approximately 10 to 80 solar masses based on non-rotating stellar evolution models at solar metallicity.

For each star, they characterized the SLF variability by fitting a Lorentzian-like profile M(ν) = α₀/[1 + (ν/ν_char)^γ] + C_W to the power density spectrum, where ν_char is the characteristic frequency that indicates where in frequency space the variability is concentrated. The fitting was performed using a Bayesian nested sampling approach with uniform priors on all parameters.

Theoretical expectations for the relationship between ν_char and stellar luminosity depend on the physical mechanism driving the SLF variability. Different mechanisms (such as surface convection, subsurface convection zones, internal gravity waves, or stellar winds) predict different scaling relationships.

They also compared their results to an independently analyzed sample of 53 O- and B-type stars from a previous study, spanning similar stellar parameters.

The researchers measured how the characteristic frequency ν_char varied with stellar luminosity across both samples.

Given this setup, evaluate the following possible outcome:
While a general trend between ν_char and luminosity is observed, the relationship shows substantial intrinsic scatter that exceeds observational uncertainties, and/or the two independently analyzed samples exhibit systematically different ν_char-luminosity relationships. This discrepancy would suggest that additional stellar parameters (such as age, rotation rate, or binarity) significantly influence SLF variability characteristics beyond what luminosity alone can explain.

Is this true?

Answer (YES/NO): NO